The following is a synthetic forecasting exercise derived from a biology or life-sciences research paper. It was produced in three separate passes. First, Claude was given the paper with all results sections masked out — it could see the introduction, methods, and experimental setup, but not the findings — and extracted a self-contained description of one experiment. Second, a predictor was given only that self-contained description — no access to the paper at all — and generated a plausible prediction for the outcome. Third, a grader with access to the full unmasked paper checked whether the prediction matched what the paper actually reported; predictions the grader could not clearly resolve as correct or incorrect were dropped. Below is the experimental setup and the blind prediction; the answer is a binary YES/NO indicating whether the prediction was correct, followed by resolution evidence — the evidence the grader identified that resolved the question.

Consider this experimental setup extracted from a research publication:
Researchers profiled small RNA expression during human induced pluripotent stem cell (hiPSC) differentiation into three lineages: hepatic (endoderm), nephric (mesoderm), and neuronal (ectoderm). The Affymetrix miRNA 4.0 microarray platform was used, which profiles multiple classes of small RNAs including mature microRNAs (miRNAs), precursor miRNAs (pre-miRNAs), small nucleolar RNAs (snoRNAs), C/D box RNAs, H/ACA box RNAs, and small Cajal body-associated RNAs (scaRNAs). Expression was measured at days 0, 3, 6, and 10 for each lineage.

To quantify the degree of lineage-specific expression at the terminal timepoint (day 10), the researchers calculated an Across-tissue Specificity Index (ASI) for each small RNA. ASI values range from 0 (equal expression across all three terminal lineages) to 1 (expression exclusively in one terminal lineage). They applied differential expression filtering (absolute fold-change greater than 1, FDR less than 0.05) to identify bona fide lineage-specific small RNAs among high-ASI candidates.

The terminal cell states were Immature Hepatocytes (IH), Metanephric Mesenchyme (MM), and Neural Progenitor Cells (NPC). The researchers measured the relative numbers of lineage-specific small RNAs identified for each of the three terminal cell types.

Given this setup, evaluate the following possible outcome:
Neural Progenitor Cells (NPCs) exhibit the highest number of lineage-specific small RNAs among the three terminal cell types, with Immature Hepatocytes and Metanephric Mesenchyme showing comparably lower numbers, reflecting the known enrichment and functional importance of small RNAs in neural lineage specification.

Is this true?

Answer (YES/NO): YES